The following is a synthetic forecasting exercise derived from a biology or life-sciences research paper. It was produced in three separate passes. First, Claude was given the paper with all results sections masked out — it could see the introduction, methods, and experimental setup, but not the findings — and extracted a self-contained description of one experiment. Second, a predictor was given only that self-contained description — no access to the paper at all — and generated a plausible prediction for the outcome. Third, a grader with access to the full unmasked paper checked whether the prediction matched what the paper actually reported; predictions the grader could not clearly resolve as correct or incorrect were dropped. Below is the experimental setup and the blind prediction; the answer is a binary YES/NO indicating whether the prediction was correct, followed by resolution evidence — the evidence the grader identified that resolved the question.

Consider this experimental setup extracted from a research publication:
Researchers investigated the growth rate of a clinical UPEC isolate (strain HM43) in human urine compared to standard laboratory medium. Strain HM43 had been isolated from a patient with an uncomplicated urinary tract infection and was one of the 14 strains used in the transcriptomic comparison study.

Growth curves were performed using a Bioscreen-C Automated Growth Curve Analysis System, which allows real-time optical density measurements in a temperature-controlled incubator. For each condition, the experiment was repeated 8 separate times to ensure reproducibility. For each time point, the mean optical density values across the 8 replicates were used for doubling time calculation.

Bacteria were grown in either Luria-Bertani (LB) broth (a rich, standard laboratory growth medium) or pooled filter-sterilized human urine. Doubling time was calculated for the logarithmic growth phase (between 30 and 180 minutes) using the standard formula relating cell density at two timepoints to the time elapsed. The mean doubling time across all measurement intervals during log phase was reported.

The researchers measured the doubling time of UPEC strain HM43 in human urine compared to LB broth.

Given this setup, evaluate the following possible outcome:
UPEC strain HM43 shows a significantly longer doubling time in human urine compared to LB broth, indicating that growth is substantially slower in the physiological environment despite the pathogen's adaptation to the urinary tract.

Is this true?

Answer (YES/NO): YES